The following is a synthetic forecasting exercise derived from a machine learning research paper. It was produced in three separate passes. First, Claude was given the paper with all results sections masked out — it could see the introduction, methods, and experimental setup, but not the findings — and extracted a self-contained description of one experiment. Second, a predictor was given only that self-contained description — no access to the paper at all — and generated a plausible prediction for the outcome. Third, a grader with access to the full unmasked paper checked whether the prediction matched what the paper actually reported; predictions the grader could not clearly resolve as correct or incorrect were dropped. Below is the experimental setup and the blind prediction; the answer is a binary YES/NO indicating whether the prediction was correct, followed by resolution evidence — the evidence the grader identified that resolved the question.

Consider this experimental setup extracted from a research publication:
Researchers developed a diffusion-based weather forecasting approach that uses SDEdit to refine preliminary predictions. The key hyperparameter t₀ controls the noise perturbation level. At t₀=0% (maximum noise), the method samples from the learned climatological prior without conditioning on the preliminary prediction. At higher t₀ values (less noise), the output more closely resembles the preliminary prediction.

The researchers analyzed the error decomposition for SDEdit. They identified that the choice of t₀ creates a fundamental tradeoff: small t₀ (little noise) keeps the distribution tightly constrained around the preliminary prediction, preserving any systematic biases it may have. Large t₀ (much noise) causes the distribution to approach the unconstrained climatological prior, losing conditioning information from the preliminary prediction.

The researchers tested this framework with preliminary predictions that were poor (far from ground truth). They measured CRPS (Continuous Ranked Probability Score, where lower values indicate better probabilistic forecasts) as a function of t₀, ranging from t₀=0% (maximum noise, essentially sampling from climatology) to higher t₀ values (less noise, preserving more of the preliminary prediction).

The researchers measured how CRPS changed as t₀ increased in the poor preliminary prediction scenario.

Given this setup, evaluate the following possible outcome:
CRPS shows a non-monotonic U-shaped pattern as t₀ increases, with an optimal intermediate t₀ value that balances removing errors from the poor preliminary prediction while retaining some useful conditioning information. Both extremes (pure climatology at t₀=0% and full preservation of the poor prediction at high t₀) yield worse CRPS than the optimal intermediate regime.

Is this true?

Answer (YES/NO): NO